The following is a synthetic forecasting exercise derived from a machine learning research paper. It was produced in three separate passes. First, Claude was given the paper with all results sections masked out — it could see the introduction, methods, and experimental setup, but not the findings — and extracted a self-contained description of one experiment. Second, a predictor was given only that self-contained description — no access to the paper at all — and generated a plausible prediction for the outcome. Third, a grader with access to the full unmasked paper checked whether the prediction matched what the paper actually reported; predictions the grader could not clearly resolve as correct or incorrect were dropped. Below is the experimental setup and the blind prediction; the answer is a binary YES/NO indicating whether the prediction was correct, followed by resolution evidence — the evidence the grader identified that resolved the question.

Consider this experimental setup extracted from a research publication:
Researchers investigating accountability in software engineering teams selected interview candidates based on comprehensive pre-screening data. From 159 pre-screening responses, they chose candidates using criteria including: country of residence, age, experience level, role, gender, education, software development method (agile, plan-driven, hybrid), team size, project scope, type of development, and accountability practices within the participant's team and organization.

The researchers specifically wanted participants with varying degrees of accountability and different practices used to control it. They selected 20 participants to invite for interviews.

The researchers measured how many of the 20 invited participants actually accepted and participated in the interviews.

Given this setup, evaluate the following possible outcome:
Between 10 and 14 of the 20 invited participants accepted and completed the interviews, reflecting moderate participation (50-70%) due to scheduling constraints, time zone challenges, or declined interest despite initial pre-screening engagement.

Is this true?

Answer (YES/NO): YES